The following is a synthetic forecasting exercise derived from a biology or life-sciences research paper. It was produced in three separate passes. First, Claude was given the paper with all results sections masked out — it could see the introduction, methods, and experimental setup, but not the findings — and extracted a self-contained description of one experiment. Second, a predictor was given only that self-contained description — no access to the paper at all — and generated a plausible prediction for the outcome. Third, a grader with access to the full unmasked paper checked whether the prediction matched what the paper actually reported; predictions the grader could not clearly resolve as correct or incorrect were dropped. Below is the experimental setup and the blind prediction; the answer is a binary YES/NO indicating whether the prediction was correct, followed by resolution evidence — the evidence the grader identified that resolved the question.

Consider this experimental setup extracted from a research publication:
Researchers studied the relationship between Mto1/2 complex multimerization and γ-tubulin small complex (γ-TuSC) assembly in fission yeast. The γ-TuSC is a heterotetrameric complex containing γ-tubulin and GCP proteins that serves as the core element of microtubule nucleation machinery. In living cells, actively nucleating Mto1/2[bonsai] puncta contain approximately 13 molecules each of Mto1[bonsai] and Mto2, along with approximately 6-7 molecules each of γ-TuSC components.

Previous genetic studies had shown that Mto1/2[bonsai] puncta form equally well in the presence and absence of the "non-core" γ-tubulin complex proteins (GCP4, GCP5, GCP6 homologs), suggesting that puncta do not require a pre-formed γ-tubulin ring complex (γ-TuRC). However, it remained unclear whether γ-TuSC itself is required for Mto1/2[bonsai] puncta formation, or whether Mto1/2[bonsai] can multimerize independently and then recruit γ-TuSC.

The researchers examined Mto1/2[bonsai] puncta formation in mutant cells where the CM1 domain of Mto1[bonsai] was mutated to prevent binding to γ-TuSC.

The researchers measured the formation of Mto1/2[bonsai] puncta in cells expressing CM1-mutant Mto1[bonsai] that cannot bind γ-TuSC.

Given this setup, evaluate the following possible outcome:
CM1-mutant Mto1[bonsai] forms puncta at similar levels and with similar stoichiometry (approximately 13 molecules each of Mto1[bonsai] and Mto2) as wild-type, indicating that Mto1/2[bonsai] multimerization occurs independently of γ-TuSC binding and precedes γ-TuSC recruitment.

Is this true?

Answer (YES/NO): NO